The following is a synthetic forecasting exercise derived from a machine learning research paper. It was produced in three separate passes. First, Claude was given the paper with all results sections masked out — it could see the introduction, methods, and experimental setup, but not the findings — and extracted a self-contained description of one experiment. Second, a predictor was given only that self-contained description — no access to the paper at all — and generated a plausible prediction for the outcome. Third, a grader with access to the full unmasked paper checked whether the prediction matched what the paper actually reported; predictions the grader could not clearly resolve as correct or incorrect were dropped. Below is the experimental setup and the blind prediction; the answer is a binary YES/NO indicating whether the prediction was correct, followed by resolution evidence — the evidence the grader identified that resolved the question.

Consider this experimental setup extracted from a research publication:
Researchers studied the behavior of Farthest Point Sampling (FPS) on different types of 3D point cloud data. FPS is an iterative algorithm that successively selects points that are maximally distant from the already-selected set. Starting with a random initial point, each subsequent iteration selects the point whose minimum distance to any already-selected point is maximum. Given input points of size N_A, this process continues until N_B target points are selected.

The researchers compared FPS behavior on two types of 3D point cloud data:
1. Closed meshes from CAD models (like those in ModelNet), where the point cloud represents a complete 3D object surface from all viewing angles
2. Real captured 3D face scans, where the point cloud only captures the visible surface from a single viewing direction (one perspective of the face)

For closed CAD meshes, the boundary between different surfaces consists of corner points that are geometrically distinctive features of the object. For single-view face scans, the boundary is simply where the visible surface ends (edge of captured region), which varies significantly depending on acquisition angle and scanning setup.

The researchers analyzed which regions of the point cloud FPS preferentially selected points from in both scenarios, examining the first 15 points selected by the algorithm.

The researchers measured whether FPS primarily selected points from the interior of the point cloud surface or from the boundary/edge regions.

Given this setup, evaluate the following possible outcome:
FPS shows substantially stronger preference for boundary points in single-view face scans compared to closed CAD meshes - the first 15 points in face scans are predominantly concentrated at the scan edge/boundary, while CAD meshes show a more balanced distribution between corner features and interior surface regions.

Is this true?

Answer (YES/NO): NO